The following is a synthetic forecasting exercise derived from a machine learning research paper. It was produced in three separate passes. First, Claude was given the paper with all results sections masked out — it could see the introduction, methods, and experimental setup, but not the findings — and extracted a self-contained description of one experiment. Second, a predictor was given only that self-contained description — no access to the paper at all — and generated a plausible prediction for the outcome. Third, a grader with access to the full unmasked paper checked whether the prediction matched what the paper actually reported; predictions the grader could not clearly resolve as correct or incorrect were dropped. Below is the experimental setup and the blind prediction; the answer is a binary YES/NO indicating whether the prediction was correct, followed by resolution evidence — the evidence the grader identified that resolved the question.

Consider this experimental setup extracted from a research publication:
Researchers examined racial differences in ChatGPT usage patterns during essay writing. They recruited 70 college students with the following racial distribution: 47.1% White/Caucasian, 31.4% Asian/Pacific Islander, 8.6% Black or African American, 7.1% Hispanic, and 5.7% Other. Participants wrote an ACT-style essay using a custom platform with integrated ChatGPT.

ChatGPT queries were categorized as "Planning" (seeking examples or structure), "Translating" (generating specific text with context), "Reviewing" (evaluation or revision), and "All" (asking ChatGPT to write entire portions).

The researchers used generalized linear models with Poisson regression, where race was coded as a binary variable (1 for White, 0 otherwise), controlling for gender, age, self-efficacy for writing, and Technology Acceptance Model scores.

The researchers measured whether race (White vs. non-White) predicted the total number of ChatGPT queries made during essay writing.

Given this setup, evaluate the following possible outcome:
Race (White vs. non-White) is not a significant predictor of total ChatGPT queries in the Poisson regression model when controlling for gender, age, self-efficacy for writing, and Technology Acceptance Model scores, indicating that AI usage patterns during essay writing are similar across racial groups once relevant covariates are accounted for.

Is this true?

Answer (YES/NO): NO